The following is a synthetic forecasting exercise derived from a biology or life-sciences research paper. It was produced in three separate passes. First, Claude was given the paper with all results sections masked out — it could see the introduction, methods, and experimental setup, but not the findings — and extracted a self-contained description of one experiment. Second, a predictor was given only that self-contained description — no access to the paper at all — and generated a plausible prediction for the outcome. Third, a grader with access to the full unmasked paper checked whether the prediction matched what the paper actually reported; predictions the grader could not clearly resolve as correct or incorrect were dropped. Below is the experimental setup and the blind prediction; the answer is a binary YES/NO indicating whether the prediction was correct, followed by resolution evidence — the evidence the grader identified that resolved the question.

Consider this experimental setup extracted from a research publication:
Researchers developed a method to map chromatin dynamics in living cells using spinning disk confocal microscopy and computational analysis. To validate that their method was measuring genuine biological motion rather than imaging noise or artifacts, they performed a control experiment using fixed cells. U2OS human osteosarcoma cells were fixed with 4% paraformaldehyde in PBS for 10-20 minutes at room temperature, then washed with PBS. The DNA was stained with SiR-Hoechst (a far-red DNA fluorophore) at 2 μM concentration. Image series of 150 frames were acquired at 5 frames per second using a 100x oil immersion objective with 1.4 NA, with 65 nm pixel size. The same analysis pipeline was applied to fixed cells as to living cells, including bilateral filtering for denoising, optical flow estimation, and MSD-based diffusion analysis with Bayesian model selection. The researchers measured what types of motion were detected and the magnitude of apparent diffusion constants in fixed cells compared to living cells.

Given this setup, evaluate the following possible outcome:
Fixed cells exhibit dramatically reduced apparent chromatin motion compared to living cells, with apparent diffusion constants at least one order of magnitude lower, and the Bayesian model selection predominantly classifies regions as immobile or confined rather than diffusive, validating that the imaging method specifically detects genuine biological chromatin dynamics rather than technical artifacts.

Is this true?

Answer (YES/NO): NO